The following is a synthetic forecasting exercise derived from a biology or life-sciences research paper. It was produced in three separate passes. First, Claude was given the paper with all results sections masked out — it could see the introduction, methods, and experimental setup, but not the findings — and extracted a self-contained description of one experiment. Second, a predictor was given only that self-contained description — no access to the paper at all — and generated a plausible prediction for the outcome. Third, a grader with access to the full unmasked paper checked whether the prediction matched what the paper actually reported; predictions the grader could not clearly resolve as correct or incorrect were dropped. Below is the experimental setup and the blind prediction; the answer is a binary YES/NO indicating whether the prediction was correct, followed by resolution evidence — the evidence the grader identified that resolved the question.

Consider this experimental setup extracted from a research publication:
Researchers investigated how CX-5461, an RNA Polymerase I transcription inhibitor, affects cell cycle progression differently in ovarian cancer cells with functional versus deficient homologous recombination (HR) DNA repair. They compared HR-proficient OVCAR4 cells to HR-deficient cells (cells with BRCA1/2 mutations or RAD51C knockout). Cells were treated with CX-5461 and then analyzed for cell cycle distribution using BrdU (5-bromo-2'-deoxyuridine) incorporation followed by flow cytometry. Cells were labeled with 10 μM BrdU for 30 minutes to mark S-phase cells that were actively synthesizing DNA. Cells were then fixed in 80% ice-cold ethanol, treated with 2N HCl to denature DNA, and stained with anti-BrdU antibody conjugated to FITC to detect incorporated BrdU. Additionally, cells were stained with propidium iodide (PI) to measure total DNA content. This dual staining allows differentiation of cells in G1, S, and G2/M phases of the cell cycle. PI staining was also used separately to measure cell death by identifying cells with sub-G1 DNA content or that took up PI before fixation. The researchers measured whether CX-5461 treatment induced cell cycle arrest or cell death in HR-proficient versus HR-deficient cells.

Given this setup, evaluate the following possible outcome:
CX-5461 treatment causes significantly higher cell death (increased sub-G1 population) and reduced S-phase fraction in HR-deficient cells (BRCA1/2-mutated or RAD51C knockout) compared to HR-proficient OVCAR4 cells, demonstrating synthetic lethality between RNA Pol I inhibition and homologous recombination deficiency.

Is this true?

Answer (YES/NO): YES